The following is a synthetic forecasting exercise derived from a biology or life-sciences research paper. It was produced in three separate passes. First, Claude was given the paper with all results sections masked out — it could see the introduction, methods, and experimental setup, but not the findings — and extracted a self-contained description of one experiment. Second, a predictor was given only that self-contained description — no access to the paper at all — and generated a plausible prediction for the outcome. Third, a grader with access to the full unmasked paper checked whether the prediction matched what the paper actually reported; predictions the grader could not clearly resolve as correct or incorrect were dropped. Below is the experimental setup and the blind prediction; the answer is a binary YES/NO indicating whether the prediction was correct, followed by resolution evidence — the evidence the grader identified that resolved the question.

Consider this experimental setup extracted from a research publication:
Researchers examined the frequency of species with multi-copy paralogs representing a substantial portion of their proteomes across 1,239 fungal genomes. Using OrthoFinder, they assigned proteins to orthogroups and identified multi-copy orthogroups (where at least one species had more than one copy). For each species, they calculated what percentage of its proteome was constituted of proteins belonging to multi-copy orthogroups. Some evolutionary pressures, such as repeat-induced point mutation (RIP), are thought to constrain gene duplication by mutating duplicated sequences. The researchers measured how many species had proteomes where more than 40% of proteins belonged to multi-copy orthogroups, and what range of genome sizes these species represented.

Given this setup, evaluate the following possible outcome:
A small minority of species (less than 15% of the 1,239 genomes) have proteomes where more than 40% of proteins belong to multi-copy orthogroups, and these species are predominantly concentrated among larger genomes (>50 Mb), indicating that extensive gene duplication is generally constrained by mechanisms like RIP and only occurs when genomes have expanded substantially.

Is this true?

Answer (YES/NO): NO